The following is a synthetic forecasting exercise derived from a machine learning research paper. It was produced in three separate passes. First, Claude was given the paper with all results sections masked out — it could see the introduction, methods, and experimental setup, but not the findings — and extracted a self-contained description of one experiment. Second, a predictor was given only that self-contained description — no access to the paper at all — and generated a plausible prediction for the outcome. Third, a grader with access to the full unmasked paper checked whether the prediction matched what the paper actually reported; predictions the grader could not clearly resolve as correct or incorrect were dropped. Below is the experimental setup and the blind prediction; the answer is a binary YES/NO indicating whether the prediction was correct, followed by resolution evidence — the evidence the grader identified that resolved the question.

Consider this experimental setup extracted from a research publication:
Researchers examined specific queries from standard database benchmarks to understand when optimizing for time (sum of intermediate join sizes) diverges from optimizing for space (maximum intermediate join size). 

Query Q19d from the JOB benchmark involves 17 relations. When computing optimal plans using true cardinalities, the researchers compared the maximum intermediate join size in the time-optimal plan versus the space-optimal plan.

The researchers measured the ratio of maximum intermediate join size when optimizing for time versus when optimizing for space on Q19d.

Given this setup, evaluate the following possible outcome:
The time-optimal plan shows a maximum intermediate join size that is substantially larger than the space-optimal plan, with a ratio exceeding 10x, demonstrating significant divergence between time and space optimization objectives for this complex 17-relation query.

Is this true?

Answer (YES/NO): NO